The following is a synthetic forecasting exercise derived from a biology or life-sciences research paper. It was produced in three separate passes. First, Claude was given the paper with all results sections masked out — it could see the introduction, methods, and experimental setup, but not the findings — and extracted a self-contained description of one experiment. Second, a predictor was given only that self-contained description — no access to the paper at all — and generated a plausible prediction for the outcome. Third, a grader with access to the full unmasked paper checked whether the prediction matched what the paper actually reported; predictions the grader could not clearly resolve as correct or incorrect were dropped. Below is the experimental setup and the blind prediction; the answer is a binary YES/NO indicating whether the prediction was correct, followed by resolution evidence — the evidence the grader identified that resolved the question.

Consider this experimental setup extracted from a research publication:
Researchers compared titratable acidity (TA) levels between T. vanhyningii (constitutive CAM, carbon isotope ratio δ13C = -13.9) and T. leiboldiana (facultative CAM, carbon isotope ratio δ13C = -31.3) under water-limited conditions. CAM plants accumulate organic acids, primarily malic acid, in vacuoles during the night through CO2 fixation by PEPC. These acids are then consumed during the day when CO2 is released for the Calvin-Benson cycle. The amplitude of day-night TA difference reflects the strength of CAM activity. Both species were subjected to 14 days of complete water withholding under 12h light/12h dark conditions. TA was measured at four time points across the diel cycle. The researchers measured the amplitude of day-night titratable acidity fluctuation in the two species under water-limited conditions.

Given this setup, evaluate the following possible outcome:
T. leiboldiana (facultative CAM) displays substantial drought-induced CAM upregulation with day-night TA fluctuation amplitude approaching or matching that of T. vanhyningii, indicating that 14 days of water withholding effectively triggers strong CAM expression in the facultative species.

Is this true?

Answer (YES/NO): NO